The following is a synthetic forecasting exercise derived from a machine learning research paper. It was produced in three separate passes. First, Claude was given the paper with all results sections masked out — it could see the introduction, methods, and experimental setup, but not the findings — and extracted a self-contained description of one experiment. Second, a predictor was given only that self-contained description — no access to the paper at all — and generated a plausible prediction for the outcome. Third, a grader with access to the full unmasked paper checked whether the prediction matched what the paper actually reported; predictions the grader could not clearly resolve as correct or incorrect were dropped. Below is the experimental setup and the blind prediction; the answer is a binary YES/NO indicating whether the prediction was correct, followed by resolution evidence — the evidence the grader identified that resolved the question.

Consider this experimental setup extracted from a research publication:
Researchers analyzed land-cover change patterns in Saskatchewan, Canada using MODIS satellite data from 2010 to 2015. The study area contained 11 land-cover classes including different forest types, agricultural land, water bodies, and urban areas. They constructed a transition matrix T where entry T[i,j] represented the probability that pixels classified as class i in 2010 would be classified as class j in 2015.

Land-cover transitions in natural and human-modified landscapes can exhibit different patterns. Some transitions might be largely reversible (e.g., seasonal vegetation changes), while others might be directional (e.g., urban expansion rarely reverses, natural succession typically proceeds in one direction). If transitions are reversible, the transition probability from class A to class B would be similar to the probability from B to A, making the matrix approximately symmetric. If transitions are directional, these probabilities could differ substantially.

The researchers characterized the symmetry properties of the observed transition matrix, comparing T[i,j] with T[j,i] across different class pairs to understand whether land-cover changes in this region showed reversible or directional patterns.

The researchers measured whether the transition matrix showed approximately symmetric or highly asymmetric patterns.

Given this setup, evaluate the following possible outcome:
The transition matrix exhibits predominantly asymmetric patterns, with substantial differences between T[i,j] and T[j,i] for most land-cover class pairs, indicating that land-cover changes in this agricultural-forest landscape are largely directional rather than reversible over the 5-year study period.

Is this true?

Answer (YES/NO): YES